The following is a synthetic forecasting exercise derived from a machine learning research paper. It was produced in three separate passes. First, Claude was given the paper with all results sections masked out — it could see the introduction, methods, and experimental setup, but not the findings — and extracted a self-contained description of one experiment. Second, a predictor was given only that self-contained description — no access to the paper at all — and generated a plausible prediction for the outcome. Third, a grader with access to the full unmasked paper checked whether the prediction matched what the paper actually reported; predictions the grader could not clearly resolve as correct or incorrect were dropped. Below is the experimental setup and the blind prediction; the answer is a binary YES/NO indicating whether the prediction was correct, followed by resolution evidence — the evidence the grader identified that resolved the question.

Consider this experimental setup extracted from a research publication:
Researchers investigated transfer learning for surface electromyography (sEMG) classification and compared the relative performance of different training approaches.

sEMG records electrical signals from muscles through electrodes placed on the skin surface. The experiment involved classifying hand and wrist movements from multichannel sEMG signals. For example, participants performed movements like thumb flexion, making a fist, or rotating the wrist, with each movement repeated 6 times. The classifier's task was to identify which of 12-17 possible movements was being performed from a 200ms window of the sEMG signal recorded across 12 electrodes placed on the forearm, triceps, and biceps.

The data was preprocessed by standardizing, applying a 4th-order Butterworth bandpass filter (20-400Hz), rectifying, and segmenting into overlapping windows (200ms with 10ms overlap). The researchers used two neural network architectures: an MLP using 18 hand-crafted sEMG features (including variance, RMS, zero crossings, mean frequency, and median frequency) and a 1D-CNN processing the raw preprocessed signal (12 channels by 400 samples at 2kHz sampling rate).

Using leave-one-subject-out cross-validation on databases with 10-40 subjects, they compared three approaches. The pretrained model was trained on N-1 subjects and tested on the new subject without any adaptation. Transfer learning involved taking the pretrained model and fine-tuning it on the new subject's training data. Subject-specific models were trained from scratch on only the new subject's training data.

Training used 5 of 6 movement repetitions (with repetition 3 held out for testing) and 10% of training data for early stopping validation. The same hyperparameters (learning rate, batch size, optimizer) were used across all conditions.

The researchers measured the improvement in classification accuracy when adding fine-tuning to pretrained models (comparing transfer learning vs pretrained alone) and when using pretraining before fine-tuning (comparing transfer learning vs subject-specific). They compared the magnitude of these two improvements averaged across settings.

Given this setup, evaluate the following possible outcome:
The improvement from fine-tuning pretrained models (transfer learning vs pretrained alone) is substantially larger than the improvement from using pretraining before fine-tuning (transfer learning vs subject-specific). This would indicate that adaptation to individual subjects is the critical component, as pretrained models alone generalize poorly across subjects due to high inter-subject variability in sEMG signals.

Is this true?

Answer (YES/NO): NO